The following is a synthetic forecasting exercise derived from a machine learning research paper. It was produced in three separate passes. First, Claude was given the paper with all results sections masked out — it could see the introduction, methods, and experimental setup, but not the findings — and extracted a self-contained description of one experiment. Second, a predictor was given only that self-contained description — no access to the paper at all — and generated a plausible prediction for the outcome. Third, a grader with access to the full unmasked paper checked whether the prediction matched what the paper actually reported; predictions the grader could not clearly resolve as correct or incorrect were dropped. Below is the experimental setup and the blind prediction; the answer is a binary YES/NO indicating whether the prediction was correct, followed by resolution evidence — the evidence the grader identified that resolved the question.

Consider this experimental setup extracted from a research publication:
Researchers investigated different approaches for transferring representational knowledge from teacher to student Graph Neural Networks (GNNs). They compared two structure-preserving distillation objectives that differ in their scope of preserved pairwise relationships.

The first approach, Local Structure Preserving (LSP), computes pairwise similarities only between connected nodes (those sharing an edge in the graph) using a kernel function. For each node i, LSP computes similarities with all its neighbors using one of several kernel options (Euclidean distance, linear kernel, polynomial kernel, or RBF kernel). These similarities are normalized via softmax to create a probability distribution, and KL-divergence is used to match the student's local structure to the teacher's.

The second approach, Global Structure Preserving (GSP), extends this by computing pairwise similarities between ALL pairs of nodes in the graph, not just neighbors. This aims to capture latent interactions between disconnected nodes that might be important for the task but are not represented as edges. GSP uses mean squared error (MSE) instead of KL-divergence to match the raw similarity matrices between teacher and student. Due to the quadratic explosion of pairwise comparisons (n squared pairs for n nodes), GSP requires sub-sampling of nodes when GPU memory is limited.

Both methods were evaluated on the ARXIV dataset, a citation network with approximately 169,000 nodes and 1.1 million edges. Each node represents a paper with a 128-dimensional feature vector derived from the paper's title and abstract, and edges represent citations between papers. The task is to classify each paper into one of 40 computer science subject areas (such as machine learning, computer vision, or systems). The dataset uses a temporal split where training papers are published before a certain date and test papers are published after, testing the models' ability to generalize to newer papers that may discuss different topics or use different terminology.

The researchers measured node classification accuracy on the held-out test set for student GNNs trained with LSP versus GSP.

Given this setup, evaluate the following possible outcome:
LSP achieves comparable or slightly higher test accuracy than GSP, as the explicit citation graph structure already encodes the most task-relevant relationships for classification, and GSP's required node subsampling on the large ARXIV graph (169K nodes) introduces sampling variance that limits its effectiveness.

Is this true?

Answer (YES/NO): YES